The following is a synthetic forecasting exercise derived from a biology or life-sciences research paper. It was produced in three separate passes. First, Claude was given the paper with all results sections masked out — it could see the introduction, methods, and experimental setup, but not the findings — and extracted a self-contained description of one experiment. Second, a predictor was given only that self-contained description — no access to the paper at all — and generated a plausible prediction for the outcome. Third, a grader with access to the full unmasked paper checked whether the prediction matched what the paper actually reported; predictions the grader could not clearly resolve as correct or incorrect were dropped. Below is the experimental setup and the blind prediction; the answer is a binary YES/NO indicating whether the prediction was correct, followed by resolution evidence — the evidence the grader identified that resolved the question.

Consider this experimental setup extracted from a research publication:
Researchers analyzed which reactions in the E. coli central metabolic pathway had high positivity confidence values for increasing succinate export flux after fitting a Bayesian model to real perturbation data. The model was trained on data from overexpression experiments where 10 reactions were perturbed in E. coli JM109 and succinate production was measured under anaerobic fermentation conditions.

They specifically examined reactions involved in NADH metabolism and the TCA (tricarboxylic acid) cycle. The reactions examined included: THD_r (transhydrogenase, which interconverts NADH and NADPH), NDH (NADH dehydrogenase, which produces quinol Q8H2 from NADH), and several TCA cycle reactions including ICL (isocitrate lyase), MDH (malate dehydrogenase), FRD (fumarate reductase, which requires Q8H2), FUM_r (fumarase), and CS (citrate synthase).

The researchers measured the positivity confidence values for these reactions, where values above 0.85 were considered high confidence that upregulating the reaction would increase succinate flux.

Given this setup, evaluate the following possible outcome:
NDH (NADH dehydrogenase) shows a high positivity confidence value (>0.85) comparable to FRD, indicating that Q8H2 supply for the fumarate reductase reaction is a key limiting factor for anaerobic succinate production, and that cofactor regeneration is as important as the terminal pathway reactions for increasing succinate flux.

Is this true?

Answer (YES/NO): YES